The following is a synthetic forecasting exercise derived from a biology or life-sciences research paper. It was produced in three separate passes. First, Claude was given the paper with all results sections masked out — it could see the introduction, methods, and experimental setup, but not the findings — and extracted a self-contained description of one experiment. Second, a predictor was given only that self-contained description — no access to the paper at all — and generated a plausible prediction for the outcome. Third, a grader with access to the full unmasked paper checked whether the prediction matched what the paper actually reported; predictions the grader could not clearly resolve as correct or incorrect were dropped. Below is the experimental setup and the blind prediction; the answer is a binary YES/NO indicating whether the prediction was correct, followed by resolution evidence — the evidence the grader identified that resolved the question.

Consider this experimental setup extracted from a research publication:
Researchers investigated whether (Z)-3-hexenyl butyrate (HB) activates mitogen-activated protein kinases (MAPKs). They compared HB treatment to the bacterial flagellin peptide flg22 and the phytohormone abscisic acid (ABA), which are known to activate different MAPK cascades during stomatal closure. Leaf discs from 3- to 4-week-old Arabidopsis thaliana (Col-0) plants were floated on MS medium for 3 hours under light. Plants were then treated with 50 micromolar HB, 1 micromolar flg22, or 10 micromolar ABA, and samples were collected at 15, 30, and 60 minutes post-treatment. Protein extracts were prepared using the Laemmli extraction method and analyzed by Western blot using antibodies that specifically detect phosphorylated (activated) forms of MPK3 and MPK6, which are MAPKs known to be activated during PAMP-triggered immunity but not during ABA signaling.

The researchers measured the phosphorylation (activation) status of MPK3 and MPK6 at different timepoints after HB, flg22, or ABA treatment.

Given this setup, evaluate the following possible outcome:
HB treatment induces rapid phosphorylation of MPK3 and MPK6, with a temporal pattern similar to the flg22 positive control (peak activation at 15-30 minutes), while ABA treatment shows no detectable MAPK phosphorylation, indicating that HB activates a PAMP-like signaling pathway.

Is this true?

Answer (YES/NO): NO